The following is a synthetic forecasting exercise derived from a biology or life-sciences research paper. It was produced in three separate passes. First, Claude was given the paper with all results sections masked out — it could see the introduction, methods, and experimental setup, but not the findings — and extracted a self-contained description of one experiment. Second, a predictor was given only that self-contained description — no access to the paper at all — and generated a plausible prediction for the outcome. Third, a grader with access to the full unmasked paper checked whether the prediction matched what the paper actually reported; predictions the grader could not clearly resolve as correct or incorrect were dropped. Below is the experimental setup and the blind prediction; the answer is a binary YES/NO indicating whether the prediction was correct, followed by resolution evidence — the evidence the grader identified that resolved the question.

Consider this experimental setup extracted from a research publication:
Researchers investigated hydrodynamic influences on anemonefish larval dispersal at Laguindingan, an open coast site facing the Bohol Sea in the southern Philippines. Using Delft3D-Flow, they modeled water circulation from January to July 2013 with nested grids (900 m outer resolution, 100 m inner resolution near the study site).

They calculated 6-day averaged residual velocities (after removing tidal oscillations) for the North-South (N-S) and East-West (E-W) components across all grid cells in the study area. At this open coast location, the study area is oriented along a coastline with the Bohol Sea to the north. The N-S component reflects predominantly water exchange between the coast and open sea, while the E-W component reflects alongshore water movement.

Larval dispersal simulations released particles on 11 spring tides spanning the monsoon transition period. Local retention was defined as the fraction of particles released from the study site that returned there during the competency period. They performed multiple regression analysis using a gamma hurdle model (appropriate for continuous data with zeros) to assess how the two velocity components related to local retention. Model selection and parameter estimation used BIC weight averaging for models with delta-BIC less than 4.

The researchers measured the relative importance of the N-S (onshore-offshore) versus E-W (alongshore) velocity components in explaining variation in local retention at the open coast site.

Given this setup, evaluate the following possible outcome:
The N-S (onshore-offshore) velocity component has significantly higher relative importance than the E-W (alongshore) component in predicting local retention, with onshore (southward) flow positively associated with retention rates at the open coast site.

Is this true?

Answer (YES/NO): NO